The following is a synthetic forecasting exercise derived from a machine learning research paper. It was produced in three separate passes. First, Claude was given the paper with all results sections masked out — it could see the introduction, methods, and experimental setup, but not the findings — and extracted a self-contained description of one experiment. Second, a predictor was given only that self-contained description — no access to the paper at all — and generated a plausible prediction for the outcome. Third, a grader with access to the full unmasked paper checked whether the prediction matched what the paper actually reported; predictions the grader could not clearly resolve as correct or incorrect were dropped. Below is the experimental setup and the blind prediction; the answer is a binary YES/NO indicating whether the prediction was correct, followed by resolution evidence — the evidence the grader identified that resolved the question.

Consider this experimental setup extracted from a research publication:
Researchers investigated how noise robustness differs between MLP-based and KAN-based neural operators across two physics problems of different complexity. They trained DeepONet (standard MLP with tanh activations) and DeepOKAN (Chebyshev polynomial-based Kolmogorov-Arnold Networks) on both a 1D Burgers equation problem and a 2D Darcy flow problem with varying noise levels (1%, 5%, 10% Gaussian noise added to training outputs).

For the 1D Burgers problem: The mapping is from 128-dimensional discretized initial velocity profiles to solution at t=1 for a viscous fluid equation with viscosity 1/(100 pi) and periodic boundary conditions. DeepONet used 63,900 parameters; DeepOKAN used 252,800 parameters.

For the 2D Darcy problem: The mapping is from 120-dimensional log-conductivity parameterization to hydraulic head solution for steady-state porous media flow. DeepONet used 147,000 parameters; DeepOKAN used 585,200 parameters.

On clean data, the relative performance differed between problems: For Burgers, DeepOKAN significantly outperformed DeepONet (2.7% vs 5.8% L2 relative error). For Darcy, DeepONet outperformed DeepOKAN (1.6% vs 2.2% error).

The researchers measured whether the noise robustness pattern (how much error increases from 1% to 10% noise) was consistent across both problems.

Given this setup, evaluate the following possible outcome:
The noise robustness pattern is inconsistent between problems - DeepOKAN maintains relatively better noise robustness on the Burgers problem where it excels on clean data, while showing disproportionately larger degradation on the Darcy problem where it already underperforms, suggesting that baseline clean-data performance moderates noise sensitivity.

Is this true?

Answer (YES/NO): NO